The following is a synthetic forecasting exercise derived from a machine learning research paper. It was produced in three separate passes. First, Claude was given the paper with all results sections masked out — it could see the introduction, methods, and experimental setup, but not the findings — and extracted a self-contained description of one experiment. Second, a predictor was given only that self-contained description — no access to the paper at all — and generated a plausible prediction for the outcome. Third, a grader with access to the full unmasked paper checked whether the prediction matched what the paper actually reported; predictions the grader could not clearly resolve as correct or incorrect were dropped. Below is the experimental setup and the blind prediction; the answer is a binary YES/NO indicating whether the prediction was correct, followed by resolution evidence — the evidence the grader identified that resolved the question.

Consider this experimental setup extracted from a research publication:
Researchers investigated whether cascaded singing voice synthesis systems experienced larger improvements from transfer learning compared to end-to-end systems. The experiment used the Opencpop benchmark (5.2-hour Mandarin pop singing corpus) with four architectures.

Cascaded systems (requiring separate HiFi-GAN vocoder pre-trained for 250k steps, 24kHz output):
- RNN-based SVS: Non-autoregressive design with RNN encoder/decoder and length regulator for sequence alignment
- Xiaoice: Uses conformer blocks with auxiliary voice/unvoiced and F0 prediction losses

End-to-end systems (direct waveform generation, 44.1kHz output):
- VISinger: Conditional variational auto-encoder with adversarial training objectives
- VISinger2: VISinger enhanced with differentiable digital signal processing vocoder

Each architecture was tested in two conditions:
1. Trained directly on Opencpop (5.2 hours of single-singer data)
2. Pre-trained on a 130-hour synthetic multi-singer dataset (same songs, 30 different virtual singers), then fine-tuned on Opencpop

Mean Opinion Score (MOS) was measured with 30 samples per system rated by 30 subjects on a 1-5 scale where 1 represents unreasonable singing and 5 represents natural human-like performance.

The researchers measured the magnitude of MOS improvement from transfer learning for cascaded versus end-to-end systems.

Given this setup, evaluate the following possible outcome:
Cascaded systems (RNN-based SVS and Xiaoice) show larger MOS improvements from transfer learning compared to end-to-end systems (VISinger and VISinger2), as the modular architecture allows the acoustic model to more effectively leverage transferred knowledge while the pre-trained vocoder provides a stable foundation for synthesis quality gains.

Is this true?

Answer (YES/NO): YES